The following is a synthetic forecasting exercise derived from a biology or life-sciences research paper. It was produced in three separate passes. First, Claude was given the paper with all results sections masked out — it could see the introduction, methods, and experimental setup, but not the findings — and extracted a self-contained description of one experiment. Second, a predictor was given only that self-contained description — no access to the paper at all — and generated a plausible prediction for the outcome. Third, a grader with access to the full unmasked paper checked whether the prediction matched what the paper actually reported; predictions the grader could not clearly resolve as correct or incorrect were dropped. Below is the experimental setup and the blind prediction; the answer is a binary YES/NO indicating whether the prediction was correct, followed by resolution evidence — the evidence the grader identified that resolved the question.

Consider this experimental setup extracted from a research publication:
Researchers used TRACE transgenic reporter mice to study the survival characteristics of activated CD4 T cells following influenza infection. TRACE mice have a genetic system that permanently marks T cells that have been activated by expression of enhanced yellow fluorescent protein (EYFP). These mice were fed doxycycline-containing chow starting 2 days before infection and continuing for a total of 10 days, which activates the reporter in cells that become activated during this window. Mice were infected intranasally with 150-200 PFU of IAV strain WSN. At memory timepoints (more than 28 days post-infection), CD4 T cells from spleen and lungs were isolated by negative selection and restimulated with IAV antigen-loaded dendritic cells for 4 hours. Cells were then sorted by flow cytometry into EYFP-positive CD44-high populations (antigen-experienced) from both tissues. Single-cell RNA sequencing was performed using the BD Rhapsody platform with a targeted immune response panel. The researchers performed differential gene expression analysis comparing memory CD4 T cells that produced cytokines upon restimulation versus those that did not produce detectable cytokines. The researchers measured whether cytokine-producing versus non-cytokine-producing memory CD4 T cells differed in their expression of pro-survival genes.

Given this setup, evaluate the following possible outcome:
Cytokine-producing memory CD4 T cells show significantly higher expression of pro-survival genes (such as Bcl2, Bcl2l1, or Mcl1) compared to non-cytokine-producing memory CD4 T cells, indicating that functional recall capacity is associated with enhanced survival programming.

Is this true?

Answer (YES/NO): YES